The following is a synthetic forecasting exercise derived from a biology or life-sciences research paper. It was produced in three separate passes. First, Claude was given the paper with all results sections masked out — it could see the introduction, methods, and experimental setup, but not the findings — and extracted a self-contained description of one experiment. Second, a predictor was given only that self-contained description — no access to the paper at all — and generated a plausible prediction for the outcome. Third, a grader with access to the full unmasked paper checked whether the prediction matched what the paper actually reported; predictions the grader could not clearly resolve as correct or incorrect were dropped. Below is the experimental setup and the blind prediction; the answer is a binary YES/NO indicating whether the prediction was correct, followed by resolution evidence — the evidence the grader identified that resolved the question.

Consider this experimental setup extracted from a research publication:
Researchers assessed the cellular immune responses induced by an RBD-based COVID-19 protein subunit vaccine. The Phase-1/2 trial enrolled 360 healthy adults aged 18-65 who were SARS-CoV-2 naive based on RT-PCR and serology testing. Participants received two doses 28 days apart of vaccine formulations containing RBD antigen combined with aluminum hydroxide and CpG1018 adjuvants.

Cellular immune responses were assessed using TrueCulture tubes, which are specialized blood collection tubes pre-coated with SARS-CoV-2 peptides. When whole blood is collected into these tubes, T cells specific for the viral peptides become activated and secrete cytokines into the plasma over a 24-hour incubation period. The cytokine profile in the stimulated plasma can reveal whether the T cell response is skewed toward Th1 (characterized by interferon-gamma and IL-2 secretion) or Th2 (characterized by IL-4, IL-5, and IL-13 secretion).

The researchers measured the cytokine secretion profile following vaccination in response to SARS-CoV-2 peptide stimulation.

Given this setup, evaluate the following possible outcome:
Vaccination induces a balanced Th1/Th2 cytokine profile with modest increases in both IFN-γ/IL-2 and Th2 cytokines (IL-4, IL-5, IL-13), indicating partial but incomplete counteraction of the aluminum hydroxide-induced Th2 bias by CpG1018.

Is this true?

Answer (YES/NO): NO